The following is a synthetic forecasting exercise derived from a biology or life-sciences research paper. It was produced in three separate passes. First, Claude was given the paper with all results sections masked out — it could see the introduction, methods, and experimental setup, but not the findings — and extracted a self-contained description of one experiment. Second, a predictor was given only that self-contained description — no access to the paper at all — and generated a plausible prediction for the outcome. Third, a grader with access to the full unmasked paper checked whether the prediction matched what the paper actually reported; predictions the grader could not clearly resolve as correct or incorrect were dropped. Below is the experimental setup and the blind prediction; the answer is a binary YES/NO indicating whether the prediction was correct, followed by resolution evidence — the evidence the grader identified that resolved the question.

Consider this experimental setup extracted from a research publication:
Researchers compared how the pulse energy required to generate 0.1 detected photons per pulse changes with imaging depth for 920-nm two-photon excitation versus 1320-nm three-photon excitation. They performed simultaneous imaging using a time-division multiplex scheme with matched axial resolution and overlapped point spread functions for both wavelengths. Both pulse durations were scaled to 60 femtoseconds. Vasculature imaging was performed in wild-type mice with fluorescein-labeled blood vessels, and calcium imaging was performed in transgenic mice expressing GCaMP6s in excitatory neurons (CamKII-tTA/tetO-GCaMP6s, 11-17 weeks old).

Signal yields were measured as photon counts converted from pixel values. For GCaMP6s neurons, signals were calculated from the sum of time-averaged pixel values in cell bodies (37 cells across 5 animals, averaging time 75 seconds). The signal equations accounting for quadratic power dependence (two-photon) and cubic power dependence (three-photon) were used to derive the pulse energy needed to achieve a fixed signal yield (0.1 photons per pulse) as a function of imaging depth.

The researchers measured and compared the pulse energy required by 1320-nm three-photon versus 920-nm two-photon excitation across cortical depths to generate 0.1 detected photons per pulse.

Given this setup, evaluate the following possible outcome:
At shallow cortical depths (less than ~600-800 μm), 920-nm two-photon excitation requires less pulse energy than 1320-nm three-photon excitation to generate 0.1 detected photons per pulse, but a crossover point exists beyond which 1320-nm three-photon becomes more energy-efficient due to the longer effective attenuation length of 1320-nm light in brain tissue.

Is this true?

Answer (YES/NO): YES